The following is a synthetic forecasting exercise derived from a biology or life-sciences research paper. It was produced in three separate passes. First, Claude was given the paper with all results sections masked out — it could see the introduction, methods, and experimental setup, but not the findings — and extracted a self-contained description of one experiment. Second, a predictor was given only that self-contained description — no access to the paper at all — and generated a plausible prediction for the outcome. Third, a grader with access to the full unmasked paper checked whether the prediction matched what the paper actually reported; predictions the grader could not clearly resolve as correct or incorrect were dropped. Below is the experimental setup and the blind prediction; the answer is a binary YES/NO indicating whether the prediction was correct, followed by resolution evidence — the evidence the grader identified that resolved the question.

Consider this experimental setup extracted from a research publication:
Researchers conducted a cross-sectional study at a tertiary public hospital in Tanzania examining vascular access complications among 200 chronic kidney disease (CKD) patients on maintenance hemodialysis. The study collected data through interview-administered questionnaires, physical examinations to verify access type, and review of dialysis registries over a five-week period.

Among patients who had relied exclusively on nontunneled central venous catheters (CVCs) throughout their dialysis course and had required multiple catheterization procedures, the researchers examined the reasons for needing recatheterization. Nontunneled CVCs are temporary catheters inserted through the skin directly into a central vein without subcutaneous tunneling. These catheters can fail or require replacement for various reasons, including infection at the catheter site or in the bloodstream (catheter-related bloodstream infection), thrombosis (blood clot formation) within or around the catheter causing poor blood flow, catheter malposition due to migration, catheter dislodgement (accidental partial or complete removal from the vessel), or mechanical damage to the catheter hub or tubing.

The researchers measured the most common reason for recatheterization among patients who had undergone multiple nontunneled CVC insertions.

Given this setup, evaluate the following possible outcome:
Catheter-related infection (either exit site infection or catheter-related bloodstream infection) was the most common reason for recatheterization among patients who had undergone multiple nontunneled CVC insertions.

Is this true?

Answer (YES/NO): NO